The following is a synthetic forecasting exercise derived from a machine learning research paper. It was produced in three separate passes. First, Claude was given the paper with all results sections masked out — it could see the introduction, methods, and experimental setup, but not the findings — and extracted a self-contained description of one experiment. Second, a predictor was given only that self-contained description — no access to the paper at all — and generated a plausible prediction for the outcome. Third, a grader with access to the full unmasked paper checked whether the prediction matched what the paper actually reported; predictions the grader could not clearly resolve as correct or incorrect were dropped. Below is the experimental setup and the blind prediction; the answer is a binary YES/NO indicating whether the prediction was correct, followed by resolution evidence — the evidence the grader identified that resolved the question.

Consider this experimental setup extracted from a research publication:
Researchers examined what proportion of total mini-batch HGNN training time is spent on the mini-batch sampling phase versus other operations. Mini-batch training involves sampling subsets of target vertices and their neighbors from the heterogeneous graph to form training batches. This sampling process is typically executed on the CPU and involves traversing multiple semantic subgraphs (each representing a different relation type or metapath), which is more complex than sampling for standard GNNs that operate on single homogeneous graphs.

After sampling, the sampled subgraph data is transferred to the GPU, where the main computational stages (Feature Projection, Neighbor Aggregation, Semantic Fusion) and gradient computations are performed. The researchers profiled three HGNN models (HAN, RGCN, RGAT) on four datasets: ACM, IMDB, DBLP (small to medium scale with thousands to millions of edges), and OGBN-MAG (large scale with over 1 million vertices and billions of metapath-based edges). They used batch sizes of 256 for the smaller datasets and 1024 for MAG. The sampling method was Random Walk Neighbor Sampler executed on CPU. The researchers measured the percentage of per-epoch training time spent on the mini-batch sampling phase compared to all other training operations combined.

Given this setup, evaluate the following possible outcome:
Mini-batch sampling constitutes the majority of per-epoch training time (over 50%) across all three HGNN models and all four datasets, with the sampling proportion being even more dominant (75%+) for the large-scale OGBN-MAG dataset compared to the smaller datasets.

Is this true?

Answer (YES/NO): NO